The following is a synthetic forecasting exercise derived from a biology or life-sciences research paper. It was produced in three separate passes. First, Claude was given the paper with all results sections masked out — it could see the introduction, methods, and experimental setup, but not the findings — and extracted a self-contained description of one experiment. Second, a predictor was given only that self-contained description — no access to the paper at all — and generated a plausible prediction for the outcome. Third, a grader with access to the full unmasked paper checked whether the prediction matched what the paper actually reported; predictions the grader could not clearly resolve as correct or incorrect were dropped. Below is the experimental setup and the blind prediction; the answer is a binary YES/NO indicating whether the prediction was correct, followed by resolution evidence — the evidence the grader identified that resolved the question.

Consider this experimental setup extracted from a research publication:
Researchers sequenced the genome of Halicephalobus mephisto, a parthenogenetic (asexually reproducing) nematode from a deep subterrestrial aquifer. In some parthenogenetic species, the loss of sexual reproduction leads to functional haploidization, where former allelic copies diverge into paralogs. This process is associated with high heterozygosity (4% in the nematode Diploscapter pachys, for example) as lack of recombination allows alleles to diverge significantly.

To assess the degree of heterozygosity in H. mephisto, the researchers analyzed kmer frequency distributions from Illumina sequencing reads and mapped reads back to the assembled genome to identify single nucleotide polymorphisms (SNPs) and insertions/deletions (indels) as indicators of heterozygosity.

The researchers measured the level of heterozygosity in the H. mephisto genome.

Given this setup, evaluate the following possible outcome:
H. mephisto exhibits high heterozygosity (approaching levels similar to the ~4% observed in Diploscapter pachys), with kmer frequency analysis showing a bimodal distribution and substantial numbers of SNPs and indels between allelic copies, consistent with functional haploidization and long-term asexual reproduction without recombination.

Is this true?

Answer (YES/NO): NO